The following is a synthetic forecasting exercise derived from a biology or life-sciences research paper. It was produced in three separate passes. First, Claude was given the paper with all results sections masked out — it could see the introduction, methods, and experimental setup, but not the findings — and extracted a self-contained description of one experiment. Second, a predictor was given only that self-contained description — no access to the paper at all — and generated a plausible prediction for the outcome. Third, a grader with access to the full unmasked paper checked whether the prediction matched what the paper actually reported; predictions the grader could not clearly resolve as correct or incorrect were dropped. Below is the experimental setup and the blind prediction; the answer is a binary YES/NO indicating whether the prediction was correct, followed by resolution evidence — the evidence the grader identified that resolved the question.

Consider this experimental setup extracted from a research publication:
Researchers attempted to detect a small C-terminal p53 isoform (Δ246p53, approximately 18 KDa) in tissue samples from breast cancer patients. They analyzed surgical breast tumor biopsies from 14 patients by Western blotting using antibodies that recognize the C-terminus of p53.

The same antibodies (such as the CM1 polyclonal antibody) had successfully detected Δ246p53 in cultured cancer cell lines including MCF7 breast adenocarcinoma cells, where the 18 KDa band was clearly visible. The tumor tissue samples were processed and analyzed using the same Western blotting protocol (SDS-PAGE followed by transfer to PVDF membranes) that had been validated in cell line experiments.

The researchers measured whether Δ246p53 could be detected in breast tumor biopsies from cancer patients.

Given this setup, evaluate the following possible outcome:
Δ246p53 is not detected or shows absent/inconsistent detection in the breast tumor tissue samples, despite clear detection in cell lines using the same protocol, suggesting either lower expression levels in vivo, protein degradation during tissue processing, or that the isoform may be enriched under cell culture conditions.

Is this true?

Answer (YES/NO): YES